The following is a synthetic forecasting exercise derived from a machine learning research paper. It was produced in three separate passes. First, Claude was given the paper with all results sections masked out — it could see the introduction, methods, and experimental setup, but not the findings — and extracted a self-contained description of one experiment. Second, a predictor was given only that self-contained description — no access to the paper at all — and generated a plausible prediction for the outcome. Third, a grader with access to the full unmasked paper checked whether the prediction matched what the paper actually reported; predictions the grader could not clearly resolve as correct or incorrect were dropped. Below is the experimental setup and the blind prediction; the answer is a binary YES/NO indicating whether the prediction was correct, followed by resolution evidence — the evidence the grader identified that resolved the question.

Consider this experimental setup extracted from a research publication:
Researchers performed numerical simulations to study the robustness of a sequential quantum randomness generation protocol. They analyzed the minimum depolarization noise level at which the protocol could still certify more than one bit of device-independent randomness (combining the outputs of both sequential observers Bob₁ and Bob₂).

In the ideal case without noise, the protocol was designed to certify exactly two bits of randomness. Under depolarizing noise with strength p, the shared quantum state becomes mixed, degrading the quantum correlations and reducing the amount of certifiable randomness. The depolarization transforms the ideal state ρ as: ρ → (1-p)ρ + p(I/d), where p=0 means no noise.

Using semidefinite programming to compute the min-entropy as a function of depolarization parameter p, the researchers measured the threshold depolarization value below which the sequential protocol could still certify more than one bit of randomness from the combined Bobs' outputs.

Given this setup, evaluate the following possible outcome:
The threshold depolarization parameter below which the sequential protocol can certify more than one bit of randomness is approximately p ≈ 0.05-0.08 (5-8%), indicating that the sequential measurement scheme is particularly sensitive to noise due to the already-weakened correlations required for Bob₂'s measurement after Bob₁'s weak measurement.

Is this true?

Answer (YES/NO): NO